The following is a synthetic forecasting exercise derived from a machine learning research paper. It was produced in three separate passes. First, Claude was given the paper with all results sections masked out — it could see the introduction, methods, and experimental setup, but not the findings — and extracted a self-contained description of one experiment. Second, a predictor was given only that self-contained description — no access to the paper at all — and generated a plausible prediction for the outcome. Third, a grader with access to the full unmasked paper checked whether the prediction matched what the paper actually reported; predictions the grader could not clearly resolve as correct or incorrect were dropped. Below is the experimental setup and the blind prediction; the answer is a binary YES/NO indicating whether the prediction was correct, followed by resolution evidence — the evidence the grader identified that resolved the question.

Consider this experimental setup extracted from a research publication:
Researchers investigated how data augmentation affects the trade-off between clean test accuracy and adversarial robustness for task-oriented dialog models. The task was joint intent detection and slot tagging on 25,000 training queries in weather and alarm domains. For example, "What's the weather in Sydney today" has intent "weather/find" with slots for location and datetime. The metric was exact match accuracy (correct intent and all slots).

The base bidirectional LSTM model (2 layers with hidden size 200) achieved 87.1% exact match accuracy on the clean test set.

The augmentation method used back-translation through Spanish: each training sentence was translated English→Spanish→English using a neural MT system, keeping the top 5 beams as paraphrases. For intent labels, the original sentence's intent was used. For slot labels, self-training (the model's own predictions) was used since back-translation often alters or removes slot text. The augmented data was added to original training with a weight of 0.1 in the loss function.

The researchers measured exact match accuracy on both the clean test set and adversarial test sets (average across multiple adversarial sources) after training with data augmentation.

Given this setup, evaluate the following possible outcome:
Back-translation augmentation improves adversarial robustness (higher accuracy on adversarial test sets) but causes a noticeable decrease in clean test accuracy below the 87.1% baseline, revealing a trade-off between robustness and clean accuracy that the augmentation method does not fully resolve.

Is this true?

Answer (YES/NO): NO